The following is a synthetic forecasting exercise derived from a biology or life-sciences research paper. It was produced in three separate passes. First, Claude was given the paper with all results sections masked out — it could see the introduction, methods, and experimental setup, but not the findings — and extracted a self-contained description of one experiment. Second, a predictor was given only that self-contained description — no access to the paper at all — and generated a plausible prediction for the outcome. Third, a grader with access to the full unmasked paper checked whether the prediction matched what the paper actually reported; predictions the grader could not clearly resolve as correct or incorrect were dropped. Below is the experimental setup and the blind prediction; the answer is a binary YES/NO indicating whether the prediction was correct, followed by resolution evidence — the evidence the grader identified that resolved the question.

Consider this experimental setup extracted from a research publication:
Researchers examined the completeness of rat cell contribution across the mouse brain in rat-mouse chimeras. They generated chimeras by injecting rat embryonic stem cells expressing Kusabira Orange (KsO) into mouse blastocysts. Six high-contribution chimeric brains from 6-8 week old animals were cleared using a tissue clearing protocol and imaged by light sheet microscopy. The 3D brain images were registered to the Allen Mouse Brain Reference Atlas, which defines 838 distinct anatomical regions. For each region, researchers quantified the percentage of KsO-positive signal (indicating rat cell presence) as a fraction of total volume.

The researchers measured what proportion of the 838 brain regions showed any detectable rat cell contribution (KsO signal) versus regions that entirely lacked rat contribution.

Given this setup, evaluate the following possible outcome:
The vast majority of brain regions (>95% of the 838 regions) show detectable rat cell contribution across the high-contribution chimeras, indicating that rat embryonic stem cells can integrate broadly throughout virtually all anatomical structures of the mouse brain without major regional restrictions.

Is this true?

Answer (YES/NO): YES